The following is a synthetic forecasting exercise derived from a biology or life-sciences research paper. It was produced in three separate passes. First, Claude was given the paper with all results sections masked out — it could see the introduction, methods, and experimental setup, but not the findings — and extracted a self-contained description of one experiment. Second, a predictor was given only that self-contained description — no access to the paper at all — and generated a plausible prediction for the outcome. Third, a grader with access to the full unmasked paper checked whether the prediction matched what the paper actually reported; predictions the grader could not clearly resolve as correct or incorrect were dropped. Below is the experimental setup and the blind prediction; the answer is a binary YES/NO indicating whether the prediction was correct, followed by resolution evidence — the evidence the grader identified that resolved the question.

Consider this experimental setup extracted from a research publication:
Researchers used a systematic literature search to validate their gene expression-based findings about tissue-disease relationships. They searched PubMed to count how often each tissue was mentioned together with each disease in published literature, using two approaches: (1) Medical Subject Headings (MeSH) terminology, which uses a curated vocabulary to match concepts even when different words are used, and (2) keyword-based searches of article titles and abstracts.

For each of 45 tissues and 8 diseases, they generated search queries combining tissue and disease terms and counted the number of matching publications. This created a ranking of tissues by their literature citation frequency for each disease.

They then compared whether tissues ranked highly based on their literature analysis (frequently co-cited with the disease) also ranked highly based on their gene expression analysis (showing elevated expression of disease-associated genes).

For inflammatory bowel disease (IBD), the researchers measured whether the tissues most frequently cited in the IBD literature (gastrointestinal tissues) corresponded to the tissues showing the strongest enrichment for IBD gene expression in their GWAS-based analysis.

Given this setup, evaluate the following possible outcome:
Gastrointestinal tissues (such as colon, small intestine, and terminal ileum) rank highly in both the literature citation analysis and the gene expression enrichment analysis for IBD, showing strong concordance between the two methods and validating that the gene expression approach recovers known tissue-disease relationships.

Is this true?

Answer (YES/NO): YES